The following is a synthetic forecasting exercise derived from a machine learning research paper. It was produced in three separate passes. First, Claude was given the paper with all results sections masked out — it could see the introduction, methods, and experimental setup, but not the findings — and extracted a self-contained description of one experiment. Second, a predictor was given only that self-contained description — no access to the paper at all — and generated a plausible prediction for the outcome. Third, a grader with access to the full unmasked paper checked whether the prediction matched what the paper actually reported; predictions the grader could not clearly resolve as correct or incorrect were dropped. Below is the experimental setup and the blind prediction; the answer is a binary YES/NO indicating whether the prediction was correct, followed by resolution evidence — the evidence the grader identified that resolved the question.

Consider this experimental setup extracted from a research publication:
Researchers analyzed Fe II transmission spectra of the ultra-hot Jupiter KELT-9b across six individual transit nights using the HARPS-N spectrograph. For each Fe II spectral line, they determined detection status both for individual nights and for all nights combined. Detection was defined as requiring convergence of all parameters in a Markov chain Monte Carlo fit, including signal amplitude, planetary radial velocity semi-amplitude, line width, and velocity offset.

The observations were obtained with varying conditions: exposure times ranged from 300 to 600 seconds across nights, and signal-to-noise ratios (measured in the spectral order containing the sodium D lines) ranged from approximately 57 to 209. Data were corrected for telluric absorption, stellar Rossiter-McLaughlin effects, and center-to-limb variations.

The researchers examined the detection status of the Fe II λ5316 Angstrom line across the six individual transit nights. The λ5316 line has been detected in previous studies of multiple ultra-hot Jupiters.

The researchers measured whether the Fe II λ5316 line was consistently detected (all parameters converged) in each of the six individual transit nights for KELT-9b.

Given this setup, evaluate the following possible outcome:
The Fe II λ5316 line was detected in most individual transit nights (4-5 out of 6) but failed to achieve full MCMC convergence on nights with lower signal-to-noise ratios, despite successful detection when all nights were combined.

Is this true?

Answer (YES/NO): NO